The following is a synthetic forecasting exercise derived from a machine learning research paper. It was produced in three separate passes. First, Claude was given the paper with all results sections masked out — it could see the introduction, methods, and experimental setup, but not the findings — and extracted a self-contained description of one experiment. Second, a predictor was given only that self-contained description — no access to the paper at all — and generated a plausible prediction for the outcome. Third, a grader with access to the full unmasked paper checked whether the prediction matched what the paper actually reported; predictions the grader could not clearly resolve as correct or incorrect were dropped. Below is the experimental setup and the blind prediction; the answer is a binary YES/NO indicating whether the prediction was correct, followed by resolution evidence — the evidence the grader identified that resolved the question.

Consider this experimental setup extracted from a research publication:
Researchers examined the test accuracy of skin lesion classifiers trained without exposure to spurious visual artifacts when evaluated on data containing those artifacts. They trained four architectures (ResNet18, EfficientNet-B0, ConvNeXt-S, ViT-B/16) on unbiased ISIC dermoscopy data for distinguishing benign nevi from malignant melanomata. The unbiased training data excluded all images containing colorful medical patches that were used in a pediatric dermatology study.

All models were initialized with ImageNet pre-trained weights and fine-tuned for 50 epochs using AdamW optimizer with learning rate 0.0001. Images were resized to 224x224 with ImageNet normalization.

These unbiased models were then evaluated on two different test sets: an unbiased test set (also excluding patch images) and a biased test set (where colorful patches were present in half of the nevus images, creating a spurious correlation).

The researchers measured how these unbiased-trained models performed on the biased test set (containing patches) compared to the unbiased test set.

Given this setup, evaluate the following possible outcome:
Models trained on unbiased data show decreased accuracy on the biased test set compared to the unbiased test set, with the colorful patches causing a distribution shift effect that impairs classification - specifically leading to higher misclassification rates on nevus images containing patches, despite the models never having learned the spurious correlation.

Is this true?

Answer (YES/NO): NO